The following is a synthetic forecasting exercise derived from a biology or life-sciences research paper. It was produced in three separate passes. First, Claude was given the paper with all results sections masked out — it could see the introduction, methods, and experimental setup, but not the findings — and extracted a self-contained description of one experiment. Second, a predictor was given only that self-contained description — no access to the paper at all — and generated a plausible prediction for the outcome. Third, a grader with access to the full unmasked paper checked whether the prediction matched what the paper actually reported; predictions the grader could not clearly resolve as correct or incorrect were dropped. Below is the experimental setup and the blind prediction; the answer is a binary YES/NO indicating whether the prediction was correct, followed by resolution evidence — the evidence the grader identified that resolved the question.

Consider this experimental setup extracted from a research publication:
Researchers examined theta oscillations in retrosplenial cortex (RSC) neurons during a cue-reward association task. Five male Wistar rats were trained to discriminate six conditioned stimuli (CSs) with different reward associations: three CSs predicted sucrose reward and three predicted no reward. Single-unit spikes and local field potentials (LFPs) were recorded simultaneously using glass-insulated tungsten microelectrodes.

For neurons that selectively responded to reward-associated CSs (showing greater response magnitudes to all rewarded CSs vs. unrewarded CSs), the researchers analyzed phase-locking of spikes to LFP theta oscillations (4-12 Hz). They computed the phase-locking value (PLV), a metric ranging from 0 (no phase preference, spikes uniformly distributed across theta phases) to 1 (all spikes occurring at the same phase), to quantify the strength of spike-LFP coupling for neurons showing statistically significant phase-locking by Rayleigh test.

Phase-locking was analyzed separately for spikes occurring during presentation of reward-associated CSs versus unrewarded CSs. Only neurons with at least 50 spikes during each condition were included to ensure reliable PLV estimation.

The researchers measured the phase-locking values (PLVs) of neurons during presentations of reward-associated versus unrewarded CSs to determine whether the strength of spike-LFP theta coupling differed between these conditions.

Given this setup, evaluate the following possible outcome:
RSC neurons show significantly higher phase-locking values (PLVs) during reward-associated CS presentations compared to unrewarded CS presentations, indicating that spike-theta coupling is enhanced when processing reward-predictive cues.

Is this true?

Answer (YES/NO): YES